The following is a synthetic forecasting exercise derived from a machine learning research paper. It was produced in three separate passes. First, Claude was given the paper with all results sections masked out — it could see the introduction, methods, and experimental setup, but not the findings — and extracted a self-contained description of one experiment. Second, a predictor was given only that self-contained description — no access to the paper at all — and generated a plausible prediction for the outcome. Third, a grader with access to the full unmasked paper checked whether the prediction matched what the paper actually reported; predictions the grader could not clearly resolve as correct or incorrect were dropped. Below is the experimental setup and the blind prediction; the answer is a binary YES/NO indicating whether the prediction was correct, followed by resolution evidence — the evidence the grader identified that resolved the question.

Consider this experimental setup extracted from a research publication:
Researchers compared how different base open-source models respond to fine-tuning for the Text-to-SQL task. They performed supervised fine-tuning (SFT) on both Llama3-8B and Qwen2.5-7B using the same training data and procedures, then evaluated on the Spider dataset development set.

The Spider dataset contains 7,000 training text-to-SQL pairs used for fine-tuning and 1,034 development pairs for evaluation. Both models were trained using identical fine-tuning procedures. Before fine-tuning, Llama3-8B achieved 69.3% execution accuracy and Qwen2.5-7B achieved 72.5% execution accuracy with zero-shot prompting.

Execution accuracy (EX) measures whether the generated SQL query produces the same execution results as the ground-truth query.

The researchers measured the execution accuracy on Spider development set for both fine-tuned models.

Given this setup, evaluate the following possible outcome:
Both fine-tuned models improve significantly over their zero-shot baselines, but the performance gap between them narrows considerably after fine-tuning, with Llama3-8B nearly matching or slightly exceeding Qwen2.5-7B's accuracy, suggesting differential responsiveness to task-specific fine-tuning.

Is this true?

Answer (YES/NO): YES